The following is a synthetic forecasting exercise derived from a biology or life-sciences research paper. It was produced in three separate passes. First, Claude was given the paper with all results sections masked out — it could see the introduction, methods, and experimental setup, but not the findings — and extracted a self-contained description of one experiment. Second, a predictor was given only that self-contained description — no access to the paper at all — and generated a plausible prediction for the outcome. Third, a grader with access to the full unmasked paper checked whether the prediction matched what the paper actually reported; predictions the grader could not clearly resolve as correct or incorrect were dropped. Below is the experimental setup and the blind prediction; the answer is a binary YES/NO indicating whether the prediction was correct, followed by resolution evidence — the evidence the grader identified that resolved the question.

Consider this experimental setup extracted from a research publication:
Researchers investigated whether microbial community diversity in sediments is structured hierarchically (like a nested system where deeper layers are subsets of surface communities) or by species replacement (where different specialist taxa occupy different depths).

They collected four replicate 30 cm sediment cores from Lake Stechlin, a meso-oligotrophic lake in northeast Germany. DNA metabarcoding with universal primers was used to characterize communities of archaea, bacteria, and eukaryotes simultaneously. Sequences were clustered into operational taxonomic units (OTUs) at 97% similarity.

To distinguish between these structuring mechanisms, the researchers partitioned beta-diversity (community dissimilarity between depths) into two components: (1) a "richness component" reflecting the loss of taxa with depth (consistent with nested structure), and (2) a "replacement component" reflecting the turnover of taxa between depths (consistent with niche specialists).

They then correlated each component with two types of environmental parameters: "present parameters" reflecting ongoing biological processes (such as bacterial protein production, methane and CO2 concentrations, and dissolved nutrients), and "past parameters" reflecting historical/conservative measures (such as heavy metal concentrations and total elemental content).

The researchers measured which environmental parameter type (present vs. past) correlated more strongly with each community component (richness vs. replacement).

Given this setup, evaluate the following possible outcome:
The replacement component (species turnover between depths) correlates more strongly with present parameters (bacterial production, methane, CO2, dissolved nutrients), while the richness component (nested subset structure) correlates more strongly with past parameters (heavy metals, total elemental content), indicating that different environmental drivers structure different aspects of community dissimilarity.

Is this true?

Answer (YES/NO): YES